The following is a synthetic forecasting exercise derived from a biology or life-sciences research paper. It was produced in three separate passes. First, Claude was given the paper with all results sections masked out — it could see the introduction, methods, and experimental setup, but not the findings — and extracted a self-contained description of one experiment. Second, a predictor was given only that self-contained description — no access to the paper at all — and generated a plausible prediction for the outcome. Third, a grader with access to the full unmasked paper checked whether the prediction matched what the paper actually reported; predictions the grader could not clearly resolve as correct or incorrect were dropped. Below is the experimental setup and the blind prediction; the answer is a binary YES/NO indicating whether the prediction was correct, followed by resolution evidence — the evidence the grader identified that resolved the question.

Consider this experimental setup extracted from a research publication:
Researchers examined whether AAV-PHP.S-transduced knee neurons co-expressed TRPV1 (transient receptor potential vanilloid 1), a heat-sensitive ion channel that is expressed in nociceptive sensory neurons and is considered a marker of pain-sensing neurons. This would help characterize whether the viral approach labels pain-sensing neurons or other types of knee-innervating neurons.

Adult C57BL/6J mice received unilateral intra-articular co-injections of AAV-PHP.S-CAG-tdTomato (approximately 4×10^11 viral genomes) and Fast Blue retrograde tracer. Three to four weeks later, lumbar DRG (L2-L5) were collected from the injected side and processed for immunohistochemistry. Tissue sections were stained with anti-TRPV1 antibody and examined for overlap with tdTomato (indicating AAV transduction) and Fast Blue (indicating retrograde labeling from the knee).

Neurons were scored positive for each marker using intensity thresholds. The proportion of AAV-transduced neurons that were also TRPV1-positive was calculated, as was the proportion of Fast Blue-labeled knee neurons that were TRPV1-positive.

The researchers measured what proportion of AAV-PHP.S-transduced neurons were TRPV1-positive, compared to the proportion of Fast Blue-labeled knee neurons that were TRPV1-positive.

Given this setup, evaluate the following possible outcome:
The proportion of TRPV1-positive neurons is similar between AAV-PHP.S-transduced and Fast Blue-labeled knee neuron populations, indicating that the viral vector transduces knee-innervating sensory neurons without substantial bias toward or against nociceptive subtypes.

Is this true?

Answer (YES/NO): YES